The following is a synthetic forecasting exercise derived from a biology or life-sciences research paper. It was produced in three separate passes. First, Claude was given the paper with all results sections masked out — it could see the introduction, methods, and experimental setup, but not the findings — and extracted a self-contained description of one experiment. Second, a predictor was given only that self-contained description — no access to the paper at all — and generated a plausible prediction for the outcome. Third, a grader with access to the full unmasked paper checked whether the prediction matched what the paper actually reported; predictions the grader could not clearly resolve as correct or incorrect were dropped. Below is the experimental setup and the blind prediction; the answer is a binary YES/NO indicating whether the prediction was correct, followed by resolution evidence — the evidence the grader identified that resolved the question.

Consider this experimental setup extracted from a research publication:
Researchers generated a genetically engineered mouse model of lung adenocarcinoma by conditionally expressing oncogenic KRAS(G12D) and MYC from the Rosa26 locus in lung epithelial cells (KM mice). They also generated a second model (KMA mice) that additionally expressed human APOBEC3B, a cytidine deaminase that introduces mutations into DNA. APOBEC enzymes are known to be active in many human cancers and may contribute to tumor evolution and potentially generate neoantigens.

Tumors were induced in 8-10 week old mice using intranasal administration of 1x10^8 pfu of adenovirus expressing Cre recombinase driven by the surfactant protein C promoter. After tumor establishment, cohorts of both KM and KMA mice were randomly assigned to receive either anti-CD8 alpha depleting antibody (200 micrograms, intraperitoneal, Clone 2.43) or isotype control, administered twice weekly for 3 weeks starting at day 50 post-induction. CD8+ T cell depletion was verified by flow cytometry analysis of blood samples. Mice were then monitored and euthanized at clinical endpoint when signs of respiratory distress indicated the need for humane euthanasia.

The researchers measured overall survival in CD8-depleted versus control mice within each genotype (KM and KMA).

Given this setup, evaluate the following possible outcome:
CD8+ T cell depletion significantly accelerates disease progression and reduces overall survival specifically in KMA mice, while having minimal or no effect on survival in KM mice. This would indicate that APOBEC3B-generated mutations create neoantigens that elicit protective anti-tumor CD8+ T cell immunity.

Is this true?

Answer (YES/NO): YES